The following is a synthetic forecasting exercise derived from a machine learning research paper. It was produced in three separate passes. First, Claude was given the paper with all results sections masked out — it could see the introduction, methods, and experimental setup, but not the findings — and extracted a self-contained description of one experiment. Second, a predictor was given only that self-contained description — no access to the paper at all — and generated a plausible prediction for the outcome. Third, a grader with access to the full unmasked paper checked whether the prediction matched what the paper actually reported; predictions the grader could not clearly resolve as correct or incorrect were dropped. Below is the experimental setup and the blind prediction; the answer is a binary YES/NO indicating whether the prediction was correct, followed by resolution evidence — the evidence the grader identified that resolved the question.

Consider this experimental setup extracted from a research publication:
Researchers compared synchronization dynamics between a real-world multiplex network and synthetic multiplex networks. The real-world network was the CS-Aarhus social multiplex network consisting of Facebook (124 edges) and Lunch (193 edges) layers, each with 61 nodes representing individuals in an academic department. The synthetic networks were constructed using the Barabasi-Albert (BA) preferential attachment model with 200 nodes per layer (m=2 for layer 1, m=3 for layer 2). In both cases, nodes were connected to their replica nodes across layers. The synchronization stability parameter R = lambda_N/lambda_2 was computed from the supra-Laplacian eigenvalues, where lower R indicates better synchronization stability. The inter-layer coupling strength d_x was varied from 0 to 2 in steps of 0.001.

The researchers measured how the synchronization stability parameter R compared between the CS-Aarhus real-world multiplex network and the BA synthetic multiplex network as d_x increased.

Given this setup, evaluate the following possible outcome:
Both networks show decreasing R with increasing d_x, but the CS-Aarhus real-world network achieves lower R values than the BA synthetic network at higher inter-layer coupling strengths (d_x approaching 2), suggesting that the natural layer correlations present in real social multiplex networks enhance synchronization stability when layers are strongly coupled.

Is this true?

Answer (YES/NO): NO